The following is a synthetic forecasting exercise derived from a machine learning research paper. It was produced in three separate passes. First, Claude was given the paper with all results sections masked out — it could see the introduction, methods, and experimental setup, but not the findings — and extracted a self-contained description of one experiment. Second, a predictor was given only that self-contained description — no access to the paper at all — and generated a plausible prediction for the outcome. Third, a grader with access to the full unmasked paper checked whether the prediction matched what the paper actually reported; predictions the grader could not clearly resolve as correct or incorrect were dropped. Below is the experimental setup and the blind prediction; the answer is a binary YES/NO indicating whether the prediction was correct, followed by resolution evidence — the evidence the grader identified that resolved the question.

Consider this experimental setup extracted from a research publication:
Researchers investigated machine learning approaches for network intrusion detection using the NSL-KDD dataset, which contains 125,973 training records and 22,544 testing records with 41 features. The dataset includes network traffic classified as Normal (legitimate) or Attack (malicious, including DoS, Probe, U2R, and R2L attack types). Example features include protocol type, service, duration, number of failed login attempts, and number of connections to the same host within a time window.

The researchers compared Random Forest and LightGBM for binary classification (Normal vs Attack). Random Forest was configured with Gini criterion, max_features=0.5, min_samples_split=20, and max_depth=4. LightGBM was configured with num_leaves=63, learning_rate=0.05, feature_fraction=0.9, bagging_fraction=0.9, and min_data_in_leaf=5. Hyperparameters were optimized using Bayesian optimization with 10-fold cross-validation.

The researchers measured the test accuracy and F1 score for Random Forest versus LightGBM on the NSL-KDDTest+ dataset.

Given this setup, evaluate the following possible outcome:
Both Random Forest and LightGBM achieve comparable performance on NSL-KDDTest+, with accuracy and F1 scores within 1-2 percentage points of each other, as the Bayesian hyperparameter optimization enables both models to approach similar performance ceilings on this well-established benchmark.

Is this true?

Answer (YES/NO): YES